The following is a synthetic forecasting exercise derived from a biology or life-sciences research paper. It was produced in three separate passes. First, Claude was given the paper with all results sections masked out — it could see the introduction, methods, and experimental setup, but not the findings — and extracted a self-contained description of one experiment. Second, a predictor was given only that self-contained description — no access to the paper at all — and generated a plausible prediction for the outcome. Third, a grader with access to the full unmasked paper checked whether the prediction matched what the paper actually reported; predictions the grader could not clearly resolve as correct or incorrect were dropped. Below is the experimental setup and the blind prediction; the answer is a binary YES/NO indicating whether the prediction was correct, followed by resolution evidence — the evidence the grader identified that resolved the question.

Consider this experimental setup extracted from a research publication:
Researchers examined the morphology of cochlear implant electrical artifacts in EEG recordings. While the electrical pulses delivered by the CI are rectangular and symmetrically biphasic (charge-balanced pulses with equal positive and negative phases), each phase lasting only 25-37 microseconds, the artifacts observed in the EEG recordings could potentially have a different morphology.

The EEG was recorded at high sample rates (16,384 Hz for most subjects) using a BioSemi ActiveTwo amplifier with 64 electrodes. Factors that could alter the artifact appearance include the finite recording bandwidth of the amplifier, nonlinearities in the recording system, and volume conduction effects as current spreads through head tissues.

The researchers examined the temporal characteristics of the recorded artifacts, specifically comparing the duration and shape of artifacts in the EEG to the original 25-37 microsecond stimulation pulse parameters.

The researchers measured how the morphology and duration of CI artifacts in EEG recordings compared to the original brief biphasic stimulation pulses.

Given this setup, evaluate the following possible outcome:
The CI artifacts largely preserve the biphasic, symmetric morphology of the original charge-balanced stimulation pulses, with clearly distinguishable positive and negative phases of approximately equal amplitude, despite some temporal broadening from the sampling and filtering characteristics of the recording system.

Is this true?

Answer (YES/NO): NO